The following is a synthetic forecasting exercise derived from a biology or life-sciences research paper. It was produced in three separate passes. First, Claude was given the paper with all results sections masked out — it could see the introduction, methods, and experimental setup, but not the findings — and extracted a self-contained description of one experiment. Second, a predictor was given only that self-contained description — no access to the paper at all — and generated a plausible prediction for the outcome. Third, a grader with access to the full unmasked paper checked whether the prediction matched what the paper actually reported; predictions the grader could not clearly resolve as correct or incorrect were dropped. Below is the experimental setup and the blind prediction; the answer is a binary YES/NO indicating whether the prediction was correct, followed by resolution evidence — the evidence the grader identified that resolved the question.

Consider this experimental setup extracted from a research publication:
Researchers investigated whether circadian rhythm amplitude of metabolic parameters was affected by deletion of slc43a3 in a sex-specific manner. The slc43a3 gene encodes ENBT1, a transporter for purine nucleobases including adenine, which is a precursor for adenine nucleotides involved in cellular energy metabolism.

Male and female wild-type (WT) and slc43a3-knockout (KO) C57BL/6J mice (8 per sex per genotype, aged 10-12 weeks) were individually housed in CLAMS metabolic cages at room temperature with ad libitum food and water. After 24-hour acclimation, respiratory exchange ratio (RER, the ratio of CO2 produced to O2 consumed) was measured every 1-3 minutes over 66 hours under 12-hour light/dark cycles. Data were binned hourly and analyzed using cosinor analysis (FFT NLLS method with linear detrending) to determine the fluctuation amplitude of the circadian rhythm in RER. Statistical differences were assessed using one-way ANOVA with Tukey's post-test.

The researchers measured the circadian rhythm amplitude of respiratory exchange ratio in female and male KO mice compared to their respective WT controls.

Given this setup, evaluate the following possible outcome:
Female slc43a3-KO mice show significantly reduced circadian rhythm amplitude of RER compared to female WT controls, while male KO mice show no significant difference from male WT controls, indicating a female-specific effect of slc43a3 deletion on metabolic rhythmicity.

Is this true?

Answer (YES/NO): NO